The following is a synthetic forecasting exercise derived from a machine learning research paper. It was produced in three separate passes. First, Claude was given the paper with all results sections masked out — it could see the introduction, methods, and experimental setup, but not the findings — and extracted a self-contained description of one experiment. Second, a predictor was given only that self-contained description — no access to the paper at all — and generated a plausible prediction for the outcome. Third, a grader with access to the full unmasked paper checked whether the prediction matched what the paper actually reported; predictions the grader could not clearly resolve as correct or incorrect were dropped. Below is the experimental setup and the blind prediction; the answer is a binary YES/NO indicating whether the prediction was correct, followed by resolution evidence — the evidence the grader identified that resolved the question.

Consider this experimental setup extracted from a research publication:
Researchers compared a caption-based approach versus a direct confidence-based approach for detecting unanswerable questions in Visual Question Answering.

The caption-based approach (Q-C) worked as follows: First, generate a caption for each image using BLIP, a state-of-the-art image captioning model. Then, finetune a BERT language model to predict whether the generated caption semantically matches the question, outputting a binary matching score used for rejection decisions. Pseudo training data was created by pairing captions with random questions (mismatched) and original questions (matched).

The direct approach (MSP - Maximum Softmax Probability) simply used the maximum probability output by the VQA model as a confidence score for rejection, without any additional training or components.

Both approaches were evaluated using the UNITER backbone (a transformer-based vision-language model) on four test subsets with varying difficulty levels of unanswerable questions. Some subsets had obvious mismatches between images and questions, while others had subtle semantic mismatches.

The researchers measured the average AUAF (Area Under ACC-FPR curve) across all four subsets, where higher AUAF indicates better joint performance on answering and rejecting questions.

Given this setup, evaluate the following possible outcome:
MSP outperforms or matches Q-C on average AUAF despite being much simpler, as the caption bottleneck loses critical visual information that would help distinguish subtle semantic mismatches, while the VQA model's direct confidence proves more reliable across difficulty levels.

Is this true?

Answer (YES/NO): NO